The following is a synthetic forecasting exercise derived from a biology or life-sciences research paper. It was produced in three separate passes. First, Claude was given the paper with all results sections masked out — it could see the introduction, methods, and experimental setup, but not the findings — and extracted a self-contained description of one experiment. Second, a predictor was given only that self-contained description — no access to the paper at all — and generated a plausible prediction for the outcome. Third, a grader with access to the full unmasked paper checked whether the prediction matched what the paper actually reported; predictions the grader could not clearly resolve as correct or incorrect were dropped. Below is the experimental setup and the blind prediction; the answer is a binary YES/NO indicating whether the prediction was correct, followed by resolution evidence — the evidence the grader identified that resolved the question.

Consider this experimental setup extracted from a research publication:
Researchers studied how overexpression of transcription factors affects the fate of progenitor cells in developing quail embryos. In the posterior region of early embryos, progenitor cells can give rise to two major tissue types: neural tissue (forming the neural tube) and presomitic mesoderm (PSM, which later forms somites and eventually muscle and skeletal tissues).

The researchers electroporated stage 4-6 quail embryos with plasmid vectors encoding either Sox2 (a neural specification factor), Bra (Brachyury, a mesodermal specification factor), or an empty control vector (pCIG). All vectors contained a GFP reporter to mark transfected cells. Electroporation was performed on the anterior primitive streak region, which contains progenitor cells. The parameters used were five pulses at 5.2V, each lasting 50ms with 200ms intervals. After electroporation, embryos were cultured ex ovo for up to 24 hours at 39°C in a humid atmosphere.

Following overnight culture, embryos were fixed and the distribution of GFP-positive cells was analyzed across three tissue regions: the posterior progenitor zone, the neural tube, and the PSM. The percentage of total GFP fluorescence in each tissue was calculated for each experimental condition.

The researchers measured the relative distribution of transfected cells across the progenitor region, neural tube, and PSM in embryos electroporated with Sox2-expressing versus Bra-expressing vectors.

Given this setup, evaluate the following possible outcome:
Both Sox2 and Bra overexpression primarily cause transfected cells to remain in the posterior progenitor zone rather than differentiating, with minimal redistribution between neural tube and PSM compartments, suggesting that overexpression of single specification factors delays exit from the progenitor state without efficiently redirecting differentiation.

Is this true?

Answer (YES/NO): NO